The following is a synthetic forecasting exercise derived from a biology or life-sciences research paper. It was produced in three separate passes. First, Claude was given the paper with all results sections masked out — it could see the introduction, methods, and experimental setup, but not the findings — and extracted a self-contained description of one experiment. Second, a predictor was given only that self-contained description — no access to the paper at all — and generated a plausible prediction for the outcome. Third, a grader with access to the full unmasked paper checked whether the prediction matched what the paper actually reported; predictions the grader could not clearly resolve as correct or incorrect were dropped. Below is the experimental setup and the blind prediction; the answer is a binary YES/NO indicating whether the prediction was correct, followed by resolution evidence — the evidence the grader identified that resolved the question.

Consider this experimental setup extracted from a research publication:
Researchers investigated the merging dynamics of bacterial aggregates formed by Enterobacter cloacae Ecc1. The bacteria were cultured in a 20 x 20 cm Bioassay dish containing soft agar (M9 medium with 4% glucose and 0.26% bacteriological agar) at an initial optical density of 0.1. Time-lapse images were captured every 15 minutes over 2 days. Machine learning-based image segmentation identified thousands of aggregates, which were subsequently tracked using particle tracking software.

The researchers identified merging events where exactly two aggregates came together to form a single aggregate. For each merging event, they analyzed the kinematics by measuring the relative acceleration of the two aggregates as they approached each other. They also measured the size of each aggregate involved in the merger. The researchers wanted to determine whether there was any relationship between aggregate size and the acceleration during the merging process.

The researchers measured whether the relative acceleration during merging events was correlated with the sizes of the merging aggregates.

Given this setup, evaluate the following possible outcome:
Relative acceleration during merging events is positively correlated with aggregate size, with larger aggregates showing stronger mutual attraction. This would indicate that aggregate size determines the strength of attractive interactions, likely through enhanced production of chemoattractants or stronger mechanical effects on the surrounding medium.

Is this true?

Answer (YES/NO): YES